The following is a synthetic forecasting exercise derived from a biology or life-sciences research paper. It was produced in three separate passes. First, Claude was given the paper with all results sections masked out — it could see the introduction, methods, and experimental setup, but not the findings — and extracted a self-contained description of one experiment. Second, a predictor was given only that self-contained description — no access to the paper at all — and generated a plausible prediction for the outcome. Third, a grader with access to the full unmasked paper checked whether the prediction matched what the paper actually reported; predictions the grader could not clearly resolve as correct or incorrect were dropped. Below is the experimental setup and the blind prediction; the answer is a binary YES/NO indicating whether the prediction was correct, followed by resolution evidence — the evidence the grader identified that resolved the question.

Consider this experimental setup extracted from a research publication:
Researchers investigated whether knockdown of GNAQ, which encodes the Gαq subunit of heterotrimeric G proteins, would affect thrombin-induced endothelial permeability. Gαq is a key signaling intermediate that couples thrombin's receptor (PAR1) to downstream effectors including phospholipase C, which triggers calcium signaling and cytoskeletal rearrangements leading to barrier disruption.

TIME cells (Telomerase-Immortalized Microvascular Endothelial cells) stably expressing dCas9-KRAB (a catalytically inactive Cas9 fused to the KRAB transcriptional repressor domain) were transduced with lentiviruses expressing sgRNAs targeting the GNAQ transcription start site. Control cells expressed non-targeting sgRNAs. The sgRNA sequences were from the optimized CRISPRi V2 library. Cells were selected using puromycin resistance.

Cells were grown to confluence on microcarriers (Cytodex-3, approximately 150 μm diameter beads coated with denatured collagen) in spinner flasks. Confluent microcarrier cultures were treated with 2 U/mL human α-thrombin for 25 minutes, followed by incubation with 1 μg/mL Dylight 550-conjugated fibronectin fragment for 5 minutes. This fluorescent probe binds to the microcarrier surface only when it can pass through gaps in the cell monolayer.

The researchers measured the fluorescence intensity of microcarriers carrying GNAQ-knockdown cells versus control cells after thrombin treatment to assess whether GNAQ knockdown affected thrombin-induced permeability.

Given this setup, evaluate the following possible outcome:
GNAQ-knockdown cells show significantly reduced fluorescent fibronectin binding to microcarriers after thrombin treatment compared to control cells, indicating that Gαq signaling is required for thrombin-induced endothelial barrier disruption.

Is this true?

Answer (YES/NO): NO